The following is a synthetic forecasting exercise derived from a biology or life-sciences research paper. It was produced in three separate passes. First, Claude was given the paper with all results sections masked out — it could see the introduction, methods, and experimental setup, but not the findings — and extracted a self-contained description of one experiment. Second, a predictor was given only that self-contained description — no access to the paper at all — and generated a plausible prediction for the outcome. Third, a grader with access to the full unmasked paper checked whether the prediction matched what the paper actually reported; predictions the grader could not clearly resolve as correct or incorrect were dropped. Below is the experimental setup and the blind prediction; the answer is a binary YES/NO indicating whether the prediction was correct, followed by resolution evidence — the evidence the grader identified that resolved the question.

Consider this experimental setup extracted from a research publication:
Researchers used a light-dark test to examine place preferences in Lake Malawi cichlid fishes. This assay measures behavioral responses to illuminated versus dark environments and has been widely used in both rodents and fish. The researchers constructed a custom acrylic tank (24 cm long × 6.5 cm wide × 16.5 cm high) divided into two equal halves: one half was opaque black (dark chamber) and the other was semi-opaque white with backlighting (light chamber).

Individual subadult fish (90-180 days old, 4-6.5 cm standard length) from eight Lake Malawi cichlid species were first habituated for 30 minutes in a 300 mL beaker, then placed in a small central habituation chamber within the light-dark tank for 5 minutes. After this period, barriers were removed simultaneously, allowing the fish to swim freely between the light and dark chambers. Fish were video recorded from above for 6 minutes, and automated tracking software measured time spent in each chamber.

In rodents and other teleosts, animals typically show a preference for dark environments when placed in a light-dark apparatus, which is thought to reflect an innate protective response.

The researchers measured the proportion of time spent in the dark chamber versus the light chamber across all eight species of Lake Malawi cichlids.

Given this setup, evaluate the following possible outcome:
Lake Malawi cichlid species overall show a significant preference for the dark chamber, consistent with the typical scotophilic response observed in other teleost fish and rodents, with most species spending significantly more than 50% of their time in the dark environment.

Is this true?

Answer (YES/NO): YES